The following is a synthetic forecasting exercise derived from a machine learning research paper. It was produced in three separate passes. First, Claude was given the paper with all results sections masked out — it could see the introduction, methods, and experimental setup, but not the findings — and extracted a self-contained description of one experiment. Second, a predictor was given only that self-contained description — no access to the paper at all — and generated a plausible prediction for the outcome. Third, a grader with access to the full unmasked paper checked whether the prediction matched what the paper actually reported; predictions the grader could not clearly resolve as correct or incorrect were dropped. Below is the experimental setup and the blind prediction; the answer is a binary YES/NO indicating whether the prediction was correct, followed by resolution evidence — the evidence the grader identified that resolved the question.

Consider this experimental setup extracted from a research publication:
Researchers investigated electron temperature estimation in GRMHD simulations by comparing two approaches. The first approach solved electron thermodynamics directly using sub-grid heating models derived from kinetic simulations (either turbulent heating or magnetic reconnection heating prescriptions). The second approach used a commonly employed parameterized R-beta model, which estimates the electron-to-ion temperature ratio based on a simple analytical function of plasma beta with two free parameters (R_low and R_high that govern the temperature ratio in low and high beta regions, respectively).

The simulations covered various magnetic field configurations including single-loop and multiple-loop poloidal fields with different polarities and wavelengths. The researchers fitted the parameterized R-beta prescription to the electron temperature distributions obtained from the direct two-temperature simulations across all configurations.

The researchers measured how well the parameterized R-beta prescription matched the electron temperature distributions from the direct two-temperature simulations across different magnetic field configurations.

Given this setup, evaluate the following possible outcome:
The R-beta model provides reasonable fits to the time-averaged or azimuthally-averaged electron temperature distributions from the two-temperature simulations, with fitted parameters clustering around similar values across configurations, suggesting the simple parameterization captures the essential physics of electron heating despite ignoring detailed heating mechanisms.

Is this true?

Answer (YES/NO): YES